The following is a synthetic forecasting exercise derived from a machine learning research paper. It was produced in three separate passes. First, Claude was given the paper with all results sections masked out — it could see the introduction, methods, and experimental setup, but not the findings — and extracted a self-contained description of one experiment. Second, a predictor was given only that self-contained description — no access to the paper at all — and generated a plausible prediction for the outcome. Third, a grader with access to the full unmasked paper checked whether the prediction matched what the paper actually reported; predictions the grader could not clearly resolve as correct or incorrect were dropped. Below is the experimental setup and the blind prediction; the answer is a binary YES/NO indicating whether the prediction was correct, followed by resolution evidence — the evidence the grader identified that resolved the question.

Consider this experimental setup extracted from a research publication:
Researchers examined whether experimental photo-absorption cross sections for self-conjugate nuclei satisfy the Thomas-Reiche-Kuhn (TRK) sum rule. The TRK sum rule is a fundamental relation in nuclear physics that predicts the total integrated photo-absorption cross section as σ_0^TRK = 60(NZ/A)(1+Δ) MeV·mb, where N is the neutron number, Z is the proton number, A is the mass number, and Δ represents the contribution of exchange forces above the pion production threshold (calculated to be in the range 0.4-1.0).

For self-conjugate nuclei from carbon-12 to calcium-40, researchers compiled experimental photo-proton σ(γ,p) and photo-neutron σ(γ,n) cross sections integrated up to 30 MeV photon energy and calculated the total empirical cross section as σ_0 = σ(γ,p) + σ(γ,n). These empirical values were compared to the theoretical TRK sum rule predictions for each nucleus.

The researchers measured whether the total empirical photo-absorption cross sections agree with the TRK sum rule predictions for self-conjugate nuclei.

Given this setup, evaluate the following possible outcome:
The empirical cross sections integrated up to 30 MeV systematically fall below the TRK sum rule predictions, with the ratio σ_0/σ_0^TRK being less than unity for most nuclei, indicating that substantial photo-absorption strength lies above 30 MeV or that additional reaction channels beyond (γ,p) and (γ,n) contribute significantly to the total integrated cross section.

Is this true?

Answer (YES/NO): NO